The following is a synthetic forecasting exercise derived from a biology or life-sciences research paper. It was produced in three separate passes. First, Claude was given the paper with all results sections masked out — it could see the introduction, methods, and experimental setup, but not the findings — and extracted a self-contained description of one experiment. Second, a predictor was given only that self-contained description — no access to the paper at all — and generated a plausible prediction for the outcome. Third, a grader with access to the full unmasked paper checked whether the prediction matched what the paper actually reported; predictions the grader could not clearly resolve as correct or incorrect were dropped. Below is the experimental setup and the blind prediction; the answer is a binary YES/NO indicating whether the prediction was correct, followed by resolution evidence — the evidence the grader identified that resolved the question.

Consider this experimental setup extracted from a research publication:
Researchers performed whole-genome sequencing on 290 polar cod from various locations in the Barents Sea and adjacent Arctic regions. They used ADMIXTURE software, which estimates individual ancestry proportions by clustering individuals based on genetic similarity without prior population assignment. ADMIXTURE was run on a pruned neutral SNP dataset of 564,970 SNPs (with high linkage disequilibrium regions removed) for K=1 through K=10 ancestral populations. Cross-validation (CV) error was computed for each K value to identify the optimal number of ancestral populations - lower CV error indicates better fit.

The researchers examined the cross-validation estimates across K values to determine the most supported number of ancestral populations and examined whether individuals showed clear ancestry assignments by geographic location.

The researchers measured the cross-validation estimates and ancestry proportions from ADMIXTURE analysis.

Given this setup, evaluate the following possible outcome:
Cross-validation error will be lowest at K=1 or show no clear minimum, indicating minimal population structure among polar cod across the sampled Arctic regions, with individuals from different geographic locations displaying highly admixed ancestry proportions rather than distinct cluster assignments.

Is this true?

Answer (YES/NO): YES